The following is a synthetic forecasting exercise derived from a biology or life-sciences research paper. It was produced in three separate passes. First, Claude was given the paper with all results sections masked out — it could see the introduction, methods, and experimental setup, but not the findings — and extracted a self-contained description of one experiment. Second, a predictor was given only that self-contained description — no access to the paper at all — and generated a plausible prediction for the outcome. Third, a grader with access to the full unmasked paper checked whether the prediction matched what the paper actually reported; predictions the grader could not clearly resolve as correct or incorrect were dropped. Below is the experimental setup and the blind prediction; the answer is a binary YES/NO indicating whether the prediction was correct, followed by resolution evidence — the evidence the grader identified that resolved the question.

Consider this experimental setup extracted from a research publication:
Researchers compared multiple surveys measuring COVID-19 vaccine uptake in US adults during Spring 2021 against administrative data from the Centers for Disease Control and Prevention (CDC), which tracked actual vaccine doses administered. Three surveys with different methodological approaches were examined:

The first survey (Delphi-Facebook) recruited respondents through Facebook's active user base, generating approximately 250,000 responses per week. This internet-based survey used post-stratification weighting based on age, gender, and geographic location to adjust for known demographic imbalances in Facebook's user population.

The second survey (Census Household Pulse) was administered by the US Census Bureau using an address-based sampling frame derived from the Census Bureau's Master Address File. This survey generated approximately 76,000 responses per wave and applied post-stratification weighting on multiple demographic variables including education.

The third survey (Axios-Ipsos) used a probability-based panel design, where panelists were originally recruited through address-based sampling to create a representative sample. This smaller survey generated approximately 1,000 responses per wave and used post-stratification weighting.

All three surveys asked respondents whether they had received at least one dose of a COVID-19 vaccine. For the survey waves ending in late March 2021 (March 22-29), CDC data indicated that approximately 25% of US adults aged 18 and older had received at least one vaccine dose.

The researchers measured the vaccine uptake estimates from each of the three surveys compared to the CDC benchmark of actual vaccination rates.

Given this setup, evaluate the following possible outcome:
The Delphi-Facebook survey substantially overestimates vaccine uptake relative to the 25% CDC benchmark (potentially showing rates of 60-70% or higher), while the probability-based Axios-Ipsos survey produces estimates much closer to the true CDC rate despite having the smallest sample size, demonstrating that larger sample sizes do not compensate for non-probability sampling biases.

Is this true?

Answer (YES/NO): NO